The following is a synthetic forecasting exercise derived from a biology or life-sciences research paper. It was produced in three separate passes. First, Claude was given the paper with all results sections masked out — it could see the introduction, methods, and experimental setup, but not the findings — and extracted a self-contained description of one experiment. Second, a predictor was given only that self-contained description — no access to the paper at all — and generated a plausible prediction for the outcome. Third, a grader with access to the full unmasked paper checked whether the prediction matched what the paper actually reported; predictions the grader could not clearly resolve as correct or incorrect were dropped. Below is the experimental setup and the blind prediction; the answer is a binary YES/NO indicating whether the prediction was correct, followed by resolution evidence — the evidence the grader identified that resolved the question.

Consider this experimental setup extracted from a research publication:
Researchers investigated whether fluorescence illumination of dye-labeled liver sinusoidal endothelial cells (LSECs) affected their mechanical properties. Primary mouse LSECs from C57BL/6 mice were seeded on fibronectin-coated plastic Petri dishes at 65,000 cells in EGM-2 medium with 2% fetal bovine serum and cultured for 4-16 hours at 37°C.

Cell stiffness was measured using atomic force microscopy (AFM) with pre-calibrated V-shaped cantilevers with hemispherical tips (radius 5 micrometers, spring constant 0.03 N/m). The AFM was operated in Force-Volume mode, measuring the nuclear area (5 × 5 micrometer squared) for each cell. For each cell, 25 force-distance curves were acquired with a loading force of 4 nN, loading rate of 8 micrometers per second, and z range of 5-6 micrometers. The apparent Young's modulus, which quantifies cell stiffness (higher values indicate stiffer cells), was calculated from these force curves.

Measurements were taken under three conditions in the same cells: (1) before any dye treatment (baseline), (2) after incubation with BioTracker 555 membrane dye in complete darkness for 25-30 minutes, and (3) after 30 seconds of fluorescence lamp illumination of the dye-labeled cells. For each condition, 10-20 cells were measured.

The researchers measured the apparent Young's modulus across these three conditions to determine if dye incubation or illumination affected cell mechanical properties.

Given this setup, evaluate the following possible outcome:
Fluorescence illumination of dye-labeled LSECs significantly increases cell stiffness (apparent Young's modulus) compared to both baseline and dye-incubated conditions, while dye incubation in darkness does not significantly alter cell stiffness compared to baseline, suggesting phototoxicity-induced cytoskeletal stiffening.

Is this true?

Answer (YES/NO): NO